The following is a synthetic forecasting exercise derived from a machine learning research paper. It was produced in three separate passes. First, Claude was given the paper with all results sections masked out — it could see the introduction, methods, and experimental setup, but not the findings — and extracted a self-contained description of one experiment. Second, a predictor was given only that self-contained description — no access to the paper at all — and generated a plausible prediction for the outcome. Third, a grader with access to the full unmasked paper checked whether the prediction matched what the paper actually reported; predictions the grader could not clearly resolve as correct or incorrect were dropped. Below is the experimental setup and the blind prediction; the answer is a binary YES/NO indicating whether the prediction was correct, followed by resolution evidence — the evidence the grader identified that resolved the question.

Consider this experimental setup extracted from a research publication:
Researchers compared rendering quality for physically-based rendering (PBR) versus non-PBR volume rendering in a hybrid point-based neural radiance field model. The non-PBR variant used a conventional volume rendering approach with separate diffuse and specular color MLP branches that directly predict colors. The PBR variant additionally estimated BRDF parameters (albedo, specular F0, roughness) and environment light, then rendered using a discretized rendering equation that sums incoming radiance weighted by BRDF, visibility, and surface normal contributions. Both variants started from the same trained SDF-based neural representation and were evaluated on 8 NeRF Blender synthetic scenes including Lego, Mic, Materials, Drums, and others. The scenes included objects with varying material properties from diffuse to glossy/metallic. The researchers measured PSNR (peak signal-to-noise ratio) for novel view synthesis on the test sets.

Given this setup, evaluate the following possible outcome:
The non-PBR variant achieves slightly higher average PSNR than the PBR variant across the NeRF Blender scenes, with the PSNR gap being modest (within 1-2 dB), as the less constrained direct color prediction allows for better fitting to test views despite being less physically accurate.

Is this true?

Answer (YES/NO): NO